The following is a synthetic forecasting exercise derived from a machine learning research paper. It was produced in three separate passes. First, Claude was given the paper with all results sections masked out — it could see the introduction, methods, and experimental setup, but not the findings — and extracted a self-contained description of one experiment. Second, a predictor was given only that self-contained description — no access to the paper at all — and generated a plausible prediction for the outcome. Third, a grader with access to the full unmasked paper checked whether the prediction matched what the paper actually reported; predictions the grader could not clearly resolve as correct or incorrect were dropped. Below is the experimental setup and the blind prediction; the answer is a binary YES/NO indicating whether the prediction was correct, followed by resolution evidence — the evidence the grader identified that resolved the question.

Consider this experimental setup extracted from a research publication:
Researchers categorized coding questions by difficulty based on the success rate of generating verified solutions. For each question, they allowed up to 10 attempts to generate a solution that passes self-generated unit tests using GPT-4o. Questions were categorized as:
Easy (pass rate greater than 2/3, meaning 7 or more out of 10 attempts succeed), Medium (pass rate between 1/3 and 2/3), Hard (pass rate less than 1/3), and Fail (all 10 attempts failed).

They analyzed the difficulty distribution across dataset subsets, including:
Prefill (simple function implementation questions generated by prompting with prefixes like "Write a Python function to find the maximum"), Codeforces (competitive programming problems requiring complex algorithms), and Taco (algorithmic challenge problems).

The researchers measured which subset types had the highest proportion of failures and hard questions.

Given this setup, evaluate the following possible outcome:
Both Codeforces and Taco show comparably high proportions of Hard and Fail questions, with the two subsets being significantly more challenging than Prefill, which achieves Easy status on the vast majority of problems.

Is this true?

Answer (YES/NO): YES